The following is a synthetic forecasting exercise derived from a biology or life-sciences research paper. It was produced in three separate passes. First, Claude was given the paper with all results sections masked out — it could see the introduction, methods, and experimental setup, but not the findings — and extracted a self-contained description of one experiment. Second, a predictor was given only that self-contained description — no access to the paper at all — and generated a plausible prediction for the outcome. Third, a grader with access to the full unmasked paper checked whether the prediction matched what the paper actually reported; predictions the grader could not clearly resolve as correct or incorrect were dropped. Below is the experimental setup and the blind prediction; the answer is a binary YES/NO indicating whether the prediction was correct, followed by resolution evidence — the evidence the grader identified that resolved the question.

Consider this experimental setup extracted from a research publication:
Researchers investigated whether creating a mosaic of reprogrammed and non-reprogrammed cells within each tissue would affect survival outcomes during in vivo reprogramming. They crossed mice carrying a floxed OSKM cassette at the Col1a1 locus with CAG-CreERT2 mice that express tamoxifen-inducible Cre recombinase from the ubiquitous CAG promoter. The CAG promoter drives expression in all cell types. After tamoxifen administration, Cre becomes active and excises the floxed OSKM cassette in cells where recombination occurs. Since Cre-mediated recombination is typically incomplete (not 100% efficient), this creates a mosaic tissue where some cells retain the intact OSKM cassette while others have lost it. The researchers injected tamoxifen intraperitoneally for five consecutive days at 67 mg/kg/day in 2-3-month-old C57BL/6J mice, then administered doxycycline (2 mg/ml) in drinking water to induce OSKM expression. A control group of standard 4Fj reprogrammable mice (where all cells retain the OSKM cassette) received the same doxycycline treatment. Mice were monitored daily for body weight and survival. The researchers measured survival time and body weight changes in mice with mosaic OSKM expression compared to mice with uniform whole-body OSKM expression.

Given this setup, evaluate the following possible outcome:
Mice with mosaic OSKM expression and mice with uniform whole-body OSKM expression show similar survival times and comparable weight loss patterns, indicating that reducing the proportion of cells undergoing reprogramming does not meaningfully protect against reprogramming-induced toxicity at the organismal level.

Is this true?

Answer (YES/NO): NO